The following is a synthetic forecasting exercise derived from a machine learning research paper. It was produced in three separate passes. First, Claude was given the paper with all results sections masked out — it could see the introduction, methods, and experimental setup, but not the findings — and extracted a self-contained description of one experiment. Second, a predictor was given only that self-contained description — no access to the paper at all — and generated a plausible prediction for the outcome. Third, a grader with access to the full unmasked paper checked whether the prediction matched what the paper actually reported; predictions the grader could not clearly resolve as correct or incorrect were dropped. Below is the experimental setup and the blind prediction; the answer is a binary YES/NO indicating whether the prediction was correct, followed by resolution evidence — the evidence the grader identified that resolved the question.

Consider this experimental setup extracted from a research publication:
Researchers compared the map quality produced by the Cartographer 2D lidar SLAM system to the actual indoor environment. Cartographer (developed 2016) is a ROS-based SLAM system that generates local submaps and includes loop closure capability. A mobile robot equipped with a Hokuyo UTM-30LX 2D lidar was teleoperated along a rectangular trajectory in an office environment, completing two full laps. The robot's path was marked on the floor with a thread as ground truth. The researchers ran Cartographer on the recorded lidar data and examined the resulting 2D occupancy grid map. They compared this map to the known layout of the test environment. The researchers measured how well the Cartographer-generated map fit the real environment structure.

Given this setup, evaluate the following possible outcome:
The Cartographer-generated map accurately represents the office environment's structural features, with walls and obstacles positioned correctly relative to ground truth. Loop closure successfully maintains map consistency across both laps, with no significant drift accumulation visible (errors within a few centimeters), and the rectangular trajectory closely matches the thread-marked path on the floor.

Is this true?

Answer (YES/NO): YES